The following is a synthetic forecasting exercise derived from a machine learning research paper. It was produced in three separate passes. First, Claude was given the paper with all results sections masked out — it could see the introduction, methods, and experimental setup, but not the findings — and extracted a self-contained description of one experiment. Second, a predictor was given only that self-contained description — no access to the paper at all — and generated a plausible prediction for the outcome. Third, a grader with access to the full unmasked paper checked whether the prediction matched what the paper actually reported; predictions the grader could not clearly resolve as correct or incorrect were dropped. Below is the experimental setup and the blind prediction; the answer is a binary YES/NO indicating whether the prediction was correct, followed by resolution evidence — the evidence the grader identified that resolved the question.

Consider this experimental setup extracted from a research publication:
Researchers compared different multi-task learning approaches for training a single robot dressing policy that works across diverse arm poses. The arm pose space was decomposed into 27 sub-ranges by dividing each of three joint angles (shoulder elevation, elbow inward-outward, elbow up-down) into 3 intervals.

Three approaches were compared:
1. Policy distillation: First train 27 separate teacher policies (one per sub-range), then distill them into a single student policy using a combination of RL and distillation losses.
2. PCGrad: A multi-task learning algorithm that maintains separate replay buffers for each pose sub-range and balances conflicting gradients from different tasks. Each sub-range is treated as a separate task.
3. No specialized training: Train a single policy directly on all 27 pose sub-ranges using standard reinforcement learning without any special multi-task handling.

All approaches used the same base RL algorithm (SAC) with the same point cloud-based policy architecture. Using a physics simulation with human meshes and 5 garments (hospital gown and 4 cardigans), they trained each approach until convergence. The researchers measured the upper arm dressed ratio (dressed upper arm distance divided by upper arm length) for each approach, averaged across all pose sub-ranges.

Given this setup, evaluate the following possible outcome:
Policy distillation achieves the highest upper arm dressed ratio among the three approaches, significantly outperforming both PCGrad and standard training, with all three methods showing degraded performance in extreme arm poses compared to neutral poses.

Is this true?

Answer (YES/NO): NO